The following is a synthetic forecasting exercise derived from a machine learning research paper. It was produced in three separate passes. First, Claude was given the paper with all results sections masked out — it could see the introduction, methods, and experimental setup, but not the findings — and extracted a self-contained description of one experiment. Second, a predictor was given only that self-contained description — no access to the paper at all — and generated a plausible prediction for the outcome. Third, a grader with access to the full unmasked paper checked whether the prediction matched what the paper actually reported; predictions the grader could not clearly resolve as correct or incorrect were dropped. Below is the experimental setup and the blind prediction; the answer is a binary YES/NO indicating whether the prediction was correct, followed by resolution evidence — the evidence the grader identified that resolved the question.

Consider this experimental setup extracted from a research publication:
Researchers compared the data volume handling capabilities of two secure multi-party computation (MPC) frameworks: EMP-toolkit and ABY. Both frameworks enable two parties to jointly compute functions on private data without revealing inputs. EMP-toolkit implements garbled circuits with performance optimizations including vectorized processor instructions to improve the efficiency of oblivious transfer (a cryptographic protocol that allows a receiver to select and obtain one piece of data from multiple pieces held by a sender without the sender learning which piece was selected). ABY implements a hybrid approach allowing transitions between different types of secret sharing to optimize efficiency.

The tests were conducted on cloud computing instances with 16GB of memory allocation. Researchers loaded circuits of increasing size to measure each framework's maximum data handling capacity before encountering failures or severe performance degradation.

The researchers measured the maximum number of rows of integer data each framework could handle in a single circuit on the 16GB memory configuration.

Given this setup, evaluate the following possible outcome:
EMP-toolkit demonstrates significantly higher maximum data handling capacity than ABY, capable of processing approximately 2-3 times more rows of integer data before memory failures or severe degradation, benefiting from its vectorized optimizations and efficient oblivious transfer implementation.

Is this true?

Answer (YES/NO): NO